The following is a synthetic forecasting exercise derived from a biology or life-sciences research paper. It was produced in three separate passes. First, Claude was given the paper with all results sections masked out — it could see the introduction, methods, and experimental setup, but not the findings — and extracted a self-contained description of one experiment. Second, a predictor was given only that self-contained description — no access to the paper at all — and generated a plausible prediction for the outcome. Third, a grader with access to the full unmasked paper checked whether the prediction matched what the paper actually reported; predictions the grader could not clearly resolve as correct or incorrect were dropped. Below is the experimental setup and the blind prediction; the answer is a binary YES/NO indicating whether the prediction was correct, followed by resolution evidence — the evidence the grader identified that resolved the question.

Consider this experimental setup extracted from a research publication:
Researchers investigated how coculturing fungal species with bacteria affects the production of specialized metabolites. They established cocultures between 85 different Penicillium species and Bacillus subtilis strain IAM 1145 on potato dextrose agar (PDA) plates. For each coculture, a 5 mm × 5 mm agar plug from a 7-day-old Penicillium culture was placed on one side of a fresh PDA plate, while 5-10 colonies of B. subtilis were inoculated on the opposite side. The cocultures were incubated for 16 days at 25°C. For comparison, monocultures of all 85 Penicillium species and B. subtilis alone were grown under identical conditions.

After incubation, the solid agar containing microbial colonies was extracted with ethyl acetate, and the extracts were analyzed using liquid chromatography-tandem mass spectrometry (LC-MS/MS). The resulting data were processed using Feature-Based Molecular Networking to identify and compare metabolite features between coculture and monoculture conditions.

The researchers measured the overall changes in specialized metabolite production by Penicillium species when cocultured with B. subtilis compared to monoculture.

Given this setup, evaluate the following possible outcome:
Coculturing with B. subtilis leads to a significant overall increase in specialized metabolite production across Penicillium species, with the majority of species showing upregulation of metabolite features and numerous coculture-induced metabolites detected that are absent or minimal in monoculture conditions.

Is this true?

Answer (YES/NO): NO